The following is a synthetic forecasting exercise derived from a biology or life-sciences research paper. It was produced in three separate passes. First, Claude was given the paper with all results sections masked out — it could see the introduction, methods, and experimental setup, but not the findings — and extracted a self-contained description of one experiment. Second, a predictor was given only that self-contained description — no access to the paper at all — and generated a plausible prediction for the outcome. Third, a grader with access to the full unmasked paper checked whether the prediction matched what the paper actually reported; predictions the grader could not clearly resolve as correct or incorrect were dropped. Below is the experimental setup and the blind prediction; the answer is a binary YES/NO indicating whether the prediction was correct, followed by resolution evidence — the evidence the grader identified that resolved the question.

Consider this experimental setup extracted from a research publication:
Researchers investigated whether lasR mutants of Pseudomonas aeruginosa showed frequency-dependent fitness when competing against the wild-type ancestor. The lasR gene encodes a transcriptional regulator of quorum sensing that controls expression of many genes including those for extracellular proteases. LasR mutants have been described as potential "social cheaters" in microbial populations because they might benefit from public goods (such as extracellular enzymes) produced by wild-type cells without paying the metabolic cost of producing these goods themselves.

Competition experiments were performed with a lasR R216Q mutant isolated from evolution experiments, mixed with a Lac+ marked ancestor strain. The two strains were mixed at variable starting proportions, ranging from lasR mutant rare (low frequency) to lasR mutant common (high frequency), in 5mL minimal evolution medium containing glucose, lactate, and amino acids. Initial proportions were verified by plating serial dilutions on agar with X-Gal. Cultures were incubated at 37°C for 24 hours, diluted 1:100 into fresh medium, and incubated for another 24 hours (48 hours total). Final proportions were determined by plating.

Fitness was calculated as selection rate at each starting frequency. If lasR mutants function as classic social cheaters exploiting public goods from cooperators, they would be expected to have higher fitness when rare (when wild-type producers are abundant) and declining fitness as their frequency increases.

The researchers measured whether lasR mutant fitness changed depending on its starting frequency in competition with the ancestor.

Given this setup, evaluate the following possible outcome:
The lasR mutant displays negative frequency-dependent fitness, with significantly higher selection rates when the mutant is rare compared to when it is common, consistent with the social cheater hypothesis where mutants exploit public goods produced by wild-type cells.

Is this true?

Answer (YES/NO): NO